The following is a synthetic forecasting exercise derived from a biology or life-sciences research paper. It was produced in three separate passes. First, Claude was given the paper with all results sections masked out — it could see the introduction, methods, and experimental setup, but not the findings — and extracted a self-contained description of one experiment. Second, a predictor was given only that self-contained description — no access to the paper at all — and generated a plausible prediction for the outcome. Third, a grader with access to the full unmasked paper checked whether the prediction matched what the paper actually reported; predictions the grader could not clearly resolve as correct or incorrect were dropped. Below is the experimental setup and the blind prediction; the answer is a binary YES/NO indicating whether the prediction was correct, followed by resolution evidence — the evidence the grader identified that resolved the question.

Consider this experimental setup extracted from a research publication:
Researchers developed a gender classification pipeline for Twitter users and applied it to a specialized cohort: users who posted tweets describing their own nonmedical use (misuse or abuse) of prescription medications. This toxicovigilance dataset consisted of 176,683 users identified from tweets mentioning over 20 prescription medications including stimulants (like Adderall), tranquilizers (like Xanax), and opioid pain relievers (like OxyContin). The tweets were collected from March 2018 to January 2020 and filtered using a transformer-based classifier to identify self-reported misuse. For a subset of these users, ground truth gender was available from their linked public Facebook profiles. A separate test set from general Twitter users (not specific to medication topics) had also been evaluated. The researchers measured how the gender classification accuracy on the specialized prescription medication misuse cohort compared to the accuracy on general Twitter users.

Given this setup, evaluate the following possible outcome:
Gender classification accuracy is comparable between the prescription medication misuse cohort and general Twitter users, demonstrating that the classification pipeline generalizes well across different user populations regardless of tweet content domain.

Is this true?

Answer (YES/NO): YES